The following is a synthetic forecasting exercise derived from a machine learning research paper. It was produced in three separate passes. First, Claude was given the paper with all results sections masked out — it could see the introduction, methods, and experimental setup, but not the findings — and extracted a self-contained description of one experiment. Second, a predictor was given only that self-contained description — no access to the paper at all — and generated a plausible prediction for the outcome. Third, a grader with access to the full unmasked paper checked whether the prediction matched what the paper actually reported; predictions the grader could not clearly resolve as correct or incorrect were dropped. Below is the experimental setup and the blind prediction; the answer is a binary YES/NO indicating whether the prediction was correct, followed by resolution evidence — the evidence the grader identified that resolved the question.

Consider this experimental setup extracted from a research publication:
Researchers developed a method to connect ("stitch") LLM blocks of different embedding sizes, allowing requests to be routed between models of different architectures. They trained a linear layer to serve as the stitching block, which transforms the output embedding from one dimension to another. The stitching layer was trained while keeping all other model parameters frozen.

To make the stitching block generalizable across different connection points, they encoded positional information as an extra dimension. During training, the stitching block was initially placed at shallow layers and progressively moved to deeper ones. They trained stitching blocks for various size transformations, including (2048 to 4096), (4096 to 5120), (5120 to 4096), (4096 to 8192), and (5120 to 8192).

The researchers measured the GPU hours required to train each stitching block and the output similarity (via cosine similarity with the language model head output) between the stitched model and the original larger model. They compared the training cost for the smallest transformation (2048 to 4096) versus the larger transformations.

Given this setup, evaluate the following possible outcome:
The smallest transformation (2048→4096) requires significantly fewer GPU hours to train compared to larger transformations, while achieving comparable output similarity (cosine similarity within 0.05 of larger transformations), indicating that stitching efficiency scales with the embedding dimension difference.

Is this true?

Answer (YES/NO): NO